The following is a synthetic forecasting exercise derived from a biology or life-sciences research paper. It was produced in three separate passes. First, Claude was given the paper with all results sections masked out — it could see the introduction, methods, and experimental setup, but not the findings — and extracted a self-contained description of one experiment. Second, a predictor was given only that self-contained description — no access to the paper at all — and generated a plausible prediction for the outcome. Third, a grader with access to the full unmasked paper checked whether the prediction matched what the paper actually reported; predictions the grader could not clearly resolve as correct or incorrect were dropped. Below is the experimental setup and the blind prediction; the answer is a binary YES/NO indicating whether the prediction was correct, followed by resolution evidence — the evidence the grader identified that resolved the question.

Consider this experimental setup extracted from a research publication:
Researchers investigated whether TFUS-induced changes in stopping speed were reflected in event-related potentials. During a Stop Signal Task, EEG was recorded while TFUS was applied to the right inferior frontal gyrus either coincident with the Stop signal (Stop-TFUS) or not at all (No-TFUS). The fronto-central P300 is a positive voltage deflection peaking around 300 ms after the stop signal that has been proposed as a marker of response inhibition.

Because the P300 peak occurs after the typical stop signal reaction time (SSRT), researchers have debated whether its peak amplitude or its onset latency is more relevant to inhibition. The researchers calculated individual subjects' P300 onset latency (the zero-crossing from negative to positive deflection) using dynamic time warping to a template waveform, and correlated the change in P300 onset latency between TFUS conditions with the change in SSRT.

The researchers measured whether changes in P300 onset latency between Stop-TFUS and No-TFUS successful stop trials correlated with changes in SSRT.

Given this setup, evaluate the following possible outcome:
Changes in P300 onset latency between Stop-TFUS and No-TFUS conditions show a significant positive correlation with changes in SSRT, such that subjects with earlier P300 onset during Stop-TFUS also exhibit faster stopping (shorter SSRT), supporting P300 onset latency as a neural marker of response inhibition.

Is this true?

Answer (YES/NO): YES